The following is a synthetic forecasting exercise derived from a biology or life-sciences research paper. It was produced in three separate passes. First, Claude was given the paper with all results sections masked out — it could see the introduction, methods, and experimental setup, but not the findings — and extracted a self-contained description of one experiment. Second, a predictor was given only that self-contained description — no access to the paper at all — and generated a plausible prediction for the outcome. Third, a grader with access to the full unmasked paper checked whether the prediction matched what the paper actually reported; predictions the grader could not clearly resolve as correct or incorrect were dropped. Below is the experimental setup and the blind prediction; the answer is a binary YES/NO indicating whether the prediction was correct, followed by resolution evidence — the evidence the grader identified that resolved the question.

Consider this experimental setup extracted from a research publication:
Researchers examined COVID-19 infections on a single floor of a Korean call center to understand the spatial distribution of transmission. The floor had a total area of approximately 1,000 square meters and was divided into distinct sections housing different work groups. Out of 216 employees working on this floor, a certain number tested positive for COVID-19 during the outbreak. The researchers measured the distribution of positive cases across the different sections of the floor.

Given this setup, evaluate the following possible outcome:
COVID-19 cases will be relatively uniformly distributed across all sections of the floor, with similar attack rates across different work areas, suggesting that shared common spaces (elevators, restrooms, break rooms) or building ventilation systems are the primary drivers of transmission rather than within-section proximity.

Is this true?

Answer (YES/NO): NO